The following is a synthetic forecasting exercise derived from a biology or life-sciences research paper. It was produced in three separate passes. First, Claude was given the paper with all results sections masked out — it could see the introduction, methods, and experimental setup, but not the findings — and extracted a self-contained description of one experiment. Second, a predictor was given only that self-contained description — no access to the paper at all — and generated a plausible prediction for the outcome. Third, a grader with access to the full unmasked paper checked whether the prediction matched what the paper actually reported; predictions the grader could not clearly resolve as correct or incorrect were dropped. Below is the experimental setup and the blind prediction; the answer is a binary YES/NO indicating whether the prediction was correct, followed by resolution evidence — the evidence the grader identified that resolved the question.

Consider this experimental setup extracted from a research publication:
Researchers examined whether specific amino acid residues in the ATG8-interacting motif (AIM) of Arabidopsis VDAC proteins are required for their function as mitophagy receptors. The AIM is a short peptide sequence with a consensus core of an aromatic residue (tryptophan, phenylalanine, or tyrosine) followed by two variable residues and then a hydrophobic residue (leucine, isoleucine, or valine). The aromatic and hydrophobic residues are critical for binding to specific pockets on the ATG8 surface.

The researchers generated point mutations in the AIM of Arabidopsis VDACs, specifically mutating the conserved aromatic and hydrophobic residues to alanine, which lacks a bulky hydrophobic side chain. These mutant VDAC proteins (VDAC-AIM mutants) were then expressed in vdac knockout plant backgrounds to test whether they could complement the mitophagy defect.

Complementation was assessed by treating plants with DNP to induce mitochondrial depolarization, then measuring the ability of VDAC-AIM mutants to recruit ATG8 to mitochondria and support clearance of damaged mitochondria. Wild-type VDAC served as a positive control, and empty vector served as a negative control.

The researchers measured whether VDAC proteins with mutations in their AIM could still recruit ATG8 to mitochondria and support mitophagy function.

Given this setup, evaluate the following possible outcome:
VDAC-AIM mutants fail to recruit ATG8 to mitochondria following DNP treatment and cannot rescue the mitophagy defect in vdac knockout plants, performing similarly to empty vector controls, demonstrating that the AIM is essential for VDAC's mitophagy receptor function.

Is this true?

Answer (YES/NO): YES